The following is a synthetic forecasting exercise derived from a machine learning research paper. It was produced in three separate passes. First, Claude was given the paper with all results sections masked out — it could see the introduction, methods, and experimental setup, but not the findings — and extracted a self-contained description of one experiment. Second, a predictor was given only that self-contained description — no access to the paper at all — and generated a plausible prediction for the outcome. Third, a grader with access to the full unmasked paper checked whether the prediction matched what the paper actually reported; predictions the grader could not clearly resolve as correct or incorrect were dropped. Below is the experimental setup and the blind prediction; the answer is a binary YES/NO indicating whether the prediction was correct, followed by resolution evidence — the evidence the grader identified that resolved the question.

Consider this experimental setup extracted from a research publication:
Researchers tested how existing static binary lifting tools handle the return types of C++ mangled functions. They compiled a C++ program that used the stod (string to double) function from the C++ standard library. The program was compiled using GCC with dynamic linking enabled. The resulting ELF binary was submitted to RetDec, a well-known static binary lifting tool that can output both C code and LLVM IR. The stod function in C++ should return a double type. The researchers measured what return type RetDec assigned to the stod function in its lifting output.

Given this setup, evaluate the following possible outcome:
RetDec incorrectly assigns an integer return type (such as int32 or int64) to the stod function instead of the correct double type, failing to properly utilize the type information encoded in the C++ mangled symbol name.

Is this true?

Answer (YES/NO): YES